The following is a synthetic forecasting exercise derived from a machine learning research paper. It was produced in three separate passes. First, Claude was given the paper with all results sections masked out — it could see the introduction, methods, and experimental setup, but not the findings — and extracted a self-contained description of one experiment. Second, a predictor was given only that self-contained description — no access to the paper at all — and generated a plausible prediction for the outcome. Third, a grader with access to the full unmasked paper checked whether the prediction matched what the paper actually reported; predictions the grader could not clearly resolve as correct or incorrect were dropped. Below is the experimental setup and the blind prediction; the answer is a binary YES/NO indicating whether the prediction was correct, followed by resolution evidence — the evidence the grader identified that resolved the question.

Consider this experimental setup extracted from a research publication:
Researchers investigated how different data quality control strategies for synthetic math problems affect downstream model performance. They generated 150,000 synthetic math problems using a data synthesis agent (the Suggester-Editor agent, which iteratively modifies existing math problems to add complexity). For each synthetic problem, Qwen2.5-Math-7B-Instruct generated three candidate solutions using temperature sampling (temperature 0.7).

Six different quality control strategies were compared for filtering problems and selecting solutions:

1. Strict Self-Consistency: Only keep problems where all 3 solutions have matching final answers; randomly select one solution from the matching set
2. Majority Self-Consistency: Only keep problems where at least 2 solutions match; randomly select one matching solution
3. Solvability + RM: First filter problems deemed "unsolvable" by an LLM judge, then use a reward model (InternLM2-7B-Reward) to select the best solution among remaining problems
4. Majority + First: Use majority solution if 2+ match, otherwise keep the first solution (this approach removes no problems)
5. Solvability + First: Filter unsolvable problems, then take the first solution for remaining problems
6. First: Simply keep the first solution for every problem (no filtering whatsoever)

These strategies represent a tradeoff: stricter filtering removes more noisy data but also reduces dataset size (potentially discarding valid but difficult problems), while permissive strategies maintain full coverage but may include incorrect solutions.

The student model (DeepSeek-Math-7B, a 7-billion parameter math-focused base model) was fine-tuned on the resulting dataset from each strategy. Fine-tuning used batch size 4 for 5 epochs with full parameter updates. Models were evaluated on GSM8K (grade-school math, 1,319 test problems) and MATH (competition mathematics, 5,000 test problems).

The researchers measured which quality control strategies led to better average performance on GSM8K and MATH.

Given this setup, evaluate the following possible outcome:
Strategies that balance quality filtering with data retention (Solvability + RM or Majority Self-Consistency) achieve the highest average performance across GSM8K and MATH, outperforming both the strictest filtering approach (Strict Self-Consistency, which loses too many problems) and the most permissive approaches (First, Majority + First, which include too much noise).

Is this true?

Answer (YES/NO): NO